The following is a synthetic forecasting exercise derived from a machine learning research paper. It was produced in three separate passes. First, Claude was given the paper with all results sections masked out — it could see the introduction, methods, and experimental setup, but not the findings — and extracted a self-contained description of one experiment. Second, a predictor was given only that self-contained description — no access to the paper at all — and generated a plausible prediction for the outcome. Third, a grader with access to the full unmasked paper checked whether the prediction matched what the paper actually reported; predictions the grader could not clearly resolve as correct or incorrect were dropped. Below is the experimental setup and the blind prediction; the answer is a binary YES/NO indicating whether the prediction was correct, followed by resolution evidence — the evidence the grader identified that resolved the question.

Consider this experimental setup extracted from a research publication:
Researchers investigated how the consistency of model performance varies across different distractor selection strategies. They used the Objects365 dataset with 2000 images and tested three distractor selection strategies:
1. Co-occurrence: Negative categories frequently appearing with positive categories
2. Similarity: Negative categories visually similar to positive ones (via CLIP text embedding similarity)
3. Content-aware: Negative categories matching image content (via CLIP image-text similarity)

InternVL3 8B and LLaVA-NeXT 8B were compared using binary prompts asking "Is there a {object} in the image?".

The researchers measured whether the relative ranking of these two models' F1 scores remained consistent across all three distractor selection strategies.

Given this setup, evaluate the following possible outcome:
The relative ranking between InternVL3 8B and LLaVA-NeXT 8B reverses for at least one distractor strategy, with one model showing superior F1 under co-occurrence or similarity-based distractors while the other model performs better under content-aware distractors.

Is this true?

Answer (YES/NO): NO